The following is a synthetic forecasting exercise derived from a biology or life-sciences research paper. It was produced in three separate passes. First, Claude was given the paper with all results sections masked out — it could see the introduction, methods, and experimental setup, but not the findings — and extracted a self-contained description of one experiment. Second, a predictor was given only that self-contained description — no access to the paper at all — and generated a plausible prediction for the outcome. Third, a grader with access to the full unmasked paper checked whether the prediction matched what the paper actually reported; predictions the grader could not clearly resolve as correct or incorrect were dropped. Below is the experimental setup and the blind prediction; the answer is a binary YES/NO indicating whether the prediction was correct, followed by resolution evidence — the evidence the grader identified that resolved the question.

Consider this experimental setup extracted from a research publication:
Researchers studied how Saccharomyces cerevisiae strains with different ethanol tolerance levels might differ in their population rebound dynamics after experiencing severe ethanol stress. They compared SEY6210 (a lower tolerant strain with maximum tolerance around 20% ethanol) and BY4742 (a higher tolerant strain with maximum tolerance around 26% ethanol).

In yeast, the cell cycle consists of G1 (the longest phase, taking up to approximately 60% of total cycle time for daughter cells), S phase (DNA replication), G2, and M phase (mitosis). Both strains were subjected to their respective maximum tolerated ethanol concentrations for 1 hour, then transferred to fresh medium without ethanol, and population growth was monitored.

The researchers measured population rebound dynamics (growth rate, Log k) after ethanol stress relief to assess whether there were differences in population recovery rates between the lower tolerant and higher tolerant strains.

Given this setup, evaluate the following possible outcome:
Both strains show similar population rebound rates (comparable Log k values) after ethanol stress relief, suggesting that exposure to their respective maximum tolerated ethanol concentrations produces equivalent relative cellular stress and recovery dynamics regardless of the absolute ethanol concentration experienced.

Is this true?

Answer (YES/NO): NO